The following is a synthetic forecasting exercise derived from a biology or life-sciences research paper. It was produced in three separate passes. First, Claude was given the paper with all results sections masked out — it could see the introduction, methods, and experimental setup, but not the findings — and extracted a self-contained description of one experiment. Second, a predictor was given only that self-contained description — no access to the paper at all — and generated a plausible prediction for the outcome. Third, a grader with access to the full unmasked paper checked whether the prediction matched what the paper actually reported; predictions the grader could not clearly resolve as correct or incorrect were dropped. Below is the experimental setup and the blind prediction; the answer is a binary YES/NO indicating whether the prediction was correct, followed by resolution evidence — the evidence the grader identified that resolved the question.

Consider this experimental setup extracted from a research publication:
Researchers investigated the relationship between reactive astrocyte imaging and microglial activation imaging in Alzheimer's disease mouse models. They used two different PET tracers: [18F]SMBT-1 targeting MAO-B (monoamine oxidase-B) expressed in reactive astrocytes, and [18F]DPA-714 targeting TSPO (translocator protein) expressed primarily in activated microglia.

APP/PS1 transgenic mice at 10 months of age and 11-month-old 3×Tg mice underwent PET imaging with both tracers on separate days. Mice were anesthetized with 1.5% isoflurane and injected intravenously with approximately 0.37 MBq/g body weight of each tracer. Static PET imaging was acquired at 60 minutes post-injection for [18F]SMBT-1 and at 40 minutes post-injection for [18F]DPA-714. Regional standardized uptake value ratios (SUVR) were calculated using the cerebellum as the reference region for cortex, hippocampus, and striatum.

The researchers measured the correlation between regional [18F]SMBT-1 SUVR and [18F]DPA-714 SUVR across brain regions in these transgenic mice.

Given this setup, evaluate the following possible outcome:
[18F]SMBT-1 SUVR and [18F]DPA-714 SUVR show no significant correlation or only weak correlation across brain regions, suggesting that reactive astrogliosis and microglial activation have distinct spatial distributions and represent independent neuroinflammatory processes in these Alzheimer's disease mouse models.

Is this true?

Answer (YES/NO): NO